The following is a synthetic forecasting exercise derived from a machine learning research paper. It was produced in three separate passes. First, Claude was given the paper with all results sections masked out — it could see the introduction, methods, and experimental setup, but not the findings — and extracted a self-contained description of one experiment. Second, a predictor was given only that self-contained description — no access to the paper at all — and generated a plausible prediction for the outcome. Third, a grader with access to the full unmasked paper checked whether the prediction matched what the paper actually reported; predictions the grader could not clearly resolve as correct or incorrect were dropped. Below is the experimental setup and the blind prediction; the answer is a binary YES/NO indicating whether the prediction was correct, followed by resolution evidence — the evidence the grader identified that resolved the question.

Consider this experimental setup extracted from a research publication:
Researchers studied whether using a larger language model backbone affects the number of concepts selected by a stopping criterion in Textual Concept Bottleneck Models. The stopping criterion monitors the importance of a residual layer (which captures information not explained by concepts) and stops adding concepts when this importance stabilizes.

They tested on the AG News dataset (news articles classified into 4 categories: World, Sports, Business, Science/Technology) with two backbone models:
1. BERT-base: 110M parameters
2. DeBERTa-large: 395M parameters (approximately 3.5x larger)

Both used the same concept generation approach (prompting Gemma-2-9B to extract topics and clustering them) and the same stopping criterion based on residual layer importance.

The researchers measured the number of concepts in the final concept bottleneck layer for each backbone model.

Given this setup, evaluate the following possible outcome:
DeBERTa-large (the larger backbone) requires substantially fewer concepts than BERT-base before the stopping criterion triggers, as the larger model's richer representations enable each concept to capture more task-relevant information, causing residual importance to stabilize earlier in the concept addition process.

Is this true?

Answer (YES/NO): NO